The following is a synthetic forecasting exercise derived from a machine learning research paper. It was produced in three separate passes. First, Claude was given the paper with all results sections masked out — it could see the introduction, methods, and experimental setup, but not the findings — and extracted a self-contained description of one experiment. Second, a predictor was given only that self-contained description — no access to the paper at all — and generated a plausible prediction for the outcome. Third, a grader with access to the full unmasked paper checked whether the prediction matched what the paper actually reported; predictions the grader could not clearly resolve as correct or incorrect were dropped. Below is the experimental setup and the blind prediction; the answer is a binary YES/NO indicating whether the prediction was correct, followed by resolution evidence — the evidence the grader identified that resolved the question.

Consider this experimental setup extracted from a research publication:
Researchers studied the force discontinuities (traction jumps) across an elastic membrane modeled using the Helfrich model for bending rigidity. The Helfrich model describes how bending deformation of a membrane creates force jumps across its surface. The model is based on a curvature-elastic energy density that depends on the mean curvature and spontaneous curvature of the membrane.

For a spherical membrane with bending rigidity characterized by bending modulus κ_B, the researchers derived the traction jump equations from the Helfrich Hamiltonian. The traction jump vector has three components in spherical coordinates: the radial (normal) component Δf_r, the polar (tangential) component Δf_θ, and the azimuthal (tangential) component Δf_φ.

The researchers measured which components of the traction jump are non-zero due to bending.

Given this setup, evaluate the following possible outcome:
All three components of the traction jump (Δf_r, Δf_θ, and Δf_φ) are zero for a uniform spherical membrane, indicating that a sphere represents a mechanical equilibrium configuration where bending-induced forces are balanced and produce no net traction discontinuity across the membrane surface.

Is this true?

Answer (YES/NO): NO